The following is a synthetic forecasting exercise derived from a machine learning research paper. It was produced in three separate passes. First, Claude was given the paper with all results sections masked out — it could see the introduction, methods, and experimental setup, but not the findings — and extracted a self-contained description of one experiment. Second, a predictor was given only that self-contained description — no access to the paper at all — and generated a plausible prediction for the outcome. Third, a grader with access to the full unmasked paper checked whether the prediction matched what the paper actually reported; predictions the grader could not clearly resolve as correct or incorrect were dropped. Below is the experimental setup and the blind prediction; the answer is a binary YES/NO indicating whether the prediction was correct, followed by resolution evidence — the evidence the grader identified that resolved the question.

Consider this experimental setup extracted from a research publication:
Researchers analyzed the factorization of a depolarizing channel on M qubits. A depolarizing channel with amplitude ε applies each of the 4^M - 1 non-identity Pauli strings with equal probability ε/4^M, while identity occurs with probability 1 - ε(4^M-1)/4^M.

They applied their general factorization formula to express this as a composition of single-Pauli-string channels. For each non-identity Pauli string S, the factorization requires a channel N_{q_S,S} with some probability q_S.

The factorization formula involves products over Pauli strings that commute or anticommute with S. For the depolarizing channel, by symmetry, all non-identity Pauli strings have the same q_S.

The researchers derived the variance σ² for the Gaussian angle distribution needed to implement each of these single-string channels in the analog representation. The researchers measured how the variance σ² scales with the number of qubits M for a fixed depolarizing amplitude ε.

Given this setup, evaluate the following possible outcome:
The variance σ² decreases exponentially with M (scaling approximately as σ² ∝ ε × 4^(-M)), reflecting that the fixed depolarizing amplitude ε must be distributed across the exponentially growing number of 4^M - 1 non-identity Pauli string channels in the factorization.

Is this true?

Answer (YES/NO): YES